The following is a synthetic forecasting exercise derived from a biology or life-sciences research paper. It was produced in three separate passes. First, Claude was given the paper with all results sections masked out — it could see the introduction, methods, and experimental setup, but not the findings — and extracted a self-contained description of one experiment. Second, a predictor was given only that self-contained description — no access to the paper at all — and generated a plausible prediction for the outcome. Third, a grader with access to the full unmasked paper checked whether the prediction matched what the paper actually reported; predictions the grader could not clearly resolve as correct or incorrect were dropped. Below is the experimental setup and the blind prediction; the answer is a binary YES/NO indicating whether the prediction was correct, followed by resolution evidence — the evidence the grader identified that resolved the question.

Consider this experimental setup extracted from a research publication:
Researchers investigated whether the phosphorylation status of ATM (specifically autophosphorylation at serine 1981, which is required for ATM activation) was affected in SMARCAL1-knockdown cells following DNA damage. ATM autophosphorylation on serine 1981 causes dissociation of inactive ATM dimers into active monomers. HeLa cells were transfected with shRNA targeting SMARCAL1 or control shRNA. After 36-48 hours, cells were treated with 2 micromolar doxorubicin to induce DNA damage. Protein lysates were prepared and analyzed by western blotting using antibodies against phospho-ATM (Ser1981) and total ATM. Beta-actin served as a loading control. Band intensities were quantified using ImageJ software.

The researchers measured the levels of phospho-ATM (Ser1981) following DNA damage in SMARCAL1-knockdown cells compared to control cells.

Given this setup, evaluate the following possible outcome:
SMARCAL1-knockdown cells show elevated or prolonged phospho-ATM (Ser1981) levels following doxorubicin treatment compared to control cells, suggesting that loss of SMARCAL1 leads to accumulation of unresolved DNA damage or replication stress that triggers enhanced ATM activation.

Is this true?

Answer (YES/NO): NO